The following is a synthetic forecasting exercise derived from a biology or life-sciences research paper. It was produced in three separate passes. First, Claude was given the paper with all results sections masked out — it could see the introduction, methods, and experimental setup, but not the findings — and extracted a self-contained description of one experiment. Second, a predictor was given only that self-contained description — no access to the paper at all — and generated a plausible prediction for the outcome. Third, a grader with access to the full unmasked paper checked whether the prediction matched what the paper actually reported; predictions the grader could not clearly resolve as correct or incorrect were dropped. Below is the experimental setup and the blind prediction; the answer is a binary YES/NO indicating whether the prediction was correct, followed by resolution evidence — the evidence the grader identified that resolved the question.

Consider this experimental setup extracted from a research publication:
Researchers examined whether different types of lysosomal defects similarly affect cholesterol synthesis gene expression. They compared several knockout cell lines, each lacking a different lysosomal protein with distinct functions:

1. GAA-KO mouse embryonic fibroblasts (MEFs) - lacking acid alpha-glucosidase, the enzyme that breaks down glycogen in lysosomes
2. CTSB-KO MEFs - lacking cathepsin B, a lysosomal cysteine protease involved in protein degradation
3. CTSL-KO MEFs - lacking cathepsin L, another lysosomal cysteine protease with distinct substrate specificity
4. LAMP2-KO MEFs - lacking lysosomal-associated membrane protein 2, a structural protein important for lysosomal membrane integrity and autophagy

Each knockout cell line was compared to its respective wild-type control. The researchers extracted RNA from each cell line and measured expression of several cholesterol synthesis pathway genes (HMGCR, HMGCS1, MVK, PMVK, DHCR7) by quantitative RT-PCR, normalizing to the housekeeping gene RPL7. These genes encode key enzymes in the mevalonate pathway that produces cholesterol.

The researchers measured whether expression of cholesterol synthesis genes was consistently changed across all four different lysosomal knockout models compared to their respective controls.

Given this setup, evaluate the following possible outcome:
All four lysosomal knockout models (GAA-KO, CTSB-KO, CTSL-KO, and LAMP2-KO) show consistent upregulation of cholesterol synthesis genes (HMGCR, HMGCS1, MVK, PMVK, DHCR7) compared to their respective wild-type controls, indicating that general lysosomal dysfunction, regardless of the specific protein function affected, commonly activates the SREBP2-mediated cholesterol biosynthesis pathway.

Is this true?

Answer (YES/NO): NO